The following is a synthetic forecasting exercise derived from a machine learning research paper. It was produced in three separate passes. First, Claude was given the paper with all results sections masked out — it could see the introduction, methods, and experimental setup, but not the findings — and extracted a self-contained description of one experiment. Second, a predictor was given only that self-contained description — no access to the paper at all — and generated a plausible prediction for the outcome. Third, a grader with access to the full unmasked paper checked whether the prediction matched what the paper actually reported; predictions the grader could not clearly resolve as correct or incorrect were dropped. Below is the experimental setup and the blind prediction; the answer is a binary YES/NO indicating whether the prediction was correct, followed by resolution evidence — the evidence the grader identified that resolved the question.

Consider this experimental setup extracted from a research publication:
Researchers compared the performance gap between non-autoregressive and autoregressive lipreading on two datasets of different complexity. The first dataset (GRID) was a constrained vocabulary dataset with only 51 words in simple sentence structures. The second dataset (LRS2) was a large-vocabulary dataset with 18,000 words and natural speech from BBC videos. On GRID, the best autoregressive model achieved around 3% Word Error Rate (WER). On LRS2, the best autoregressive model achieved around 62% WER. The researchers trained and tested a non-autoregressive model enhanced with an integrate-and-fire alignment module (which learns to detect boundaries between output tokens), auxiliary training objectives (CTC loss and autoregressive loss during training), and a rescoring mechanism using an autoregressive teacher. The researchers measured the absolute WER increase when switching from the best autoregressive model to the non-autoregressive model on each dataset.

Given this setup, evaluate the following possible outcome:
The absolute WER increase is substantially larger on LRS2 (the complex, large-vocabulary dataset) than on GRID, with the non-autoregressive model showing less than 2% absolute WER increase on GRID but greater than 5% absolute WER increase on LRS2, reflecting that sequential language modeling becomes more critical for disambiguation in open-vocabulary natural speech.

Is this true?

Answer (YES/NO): YES